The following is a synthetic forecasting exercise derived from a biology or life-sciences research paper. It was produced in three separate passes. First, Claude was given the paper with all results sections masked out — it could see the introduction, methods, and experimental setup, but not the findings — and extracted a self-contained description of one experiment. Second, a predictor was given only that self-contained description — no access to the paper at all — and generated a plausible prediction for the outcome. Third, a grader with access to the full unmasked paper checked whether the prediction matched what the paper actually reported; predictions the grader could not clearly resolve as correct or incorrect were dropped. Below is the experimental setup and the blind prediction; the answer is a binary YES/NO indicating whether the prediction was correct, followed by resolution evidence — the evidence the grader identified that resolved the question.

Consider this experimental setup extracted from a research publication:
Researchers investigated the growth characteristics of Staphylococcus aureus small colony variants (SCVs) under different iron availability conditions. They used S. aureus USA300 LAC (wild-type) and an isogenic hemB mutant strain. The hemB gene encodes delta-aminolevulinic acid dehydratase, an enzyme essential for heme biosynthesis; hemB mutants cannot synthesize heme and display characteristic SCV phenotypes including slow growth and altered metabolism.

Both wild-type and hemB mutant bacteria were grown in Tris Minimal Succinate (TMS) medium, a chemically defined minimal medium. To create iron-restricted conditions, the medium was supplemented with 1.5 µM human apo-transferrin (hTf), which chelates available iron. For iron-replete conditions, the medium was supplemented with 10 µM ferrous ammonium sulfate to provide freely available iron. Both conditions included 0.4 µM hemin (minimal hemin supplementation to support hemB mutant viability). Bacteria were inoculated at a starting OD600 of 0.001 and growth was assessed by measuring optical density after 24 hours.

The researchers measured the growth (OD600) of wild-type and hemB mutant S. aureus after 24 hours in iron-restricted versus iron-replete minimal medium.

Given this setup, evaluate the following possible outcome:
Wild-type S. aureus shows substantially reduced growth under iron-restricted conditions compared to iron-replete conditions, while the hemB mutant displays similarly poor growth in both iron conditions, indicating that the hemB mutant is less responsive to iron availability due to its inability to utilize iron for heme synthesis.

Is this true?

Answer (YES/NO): NO